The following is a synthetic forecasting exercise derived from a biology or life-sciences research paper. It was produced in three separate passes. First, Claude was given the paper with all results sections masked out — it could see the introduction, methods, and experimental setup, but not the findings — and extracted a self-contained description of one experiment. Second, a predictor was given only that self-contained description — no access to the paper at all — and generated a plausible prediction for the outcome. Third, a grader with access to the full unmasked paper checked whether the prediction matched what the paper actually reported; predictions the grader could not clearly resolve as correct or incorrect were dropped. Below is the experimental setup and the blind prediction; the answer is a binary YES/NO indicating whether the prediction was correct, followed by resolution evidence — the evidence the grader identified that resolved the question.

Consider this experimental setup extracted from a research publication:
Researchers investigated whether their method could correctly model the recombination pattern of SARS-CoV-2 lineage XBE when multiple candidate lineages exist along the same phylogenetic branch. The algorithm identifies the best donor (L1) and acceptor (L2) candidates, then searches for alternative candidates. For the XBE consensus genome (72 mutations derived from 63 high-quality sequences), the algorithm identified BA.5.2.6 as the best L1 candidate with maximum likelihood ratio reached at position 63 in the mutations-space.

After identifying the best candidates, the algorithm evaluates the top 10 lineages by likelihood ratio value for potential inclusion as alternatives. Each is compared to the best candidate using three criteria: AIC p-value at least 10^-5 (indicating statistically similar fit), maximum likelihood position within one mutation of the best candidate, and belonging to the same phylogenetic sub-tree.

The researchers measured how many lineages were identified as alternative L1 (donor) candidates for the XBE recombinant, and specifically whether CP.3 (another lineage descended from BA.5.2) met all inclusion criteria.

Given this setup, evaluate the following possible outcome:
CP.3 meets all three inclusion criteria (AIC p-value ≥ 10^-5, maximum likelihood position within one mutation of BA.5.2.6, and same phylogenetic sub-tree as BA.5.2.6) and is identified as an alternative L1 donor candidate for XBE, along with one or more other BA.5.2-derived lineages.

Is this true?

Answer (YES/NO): YES